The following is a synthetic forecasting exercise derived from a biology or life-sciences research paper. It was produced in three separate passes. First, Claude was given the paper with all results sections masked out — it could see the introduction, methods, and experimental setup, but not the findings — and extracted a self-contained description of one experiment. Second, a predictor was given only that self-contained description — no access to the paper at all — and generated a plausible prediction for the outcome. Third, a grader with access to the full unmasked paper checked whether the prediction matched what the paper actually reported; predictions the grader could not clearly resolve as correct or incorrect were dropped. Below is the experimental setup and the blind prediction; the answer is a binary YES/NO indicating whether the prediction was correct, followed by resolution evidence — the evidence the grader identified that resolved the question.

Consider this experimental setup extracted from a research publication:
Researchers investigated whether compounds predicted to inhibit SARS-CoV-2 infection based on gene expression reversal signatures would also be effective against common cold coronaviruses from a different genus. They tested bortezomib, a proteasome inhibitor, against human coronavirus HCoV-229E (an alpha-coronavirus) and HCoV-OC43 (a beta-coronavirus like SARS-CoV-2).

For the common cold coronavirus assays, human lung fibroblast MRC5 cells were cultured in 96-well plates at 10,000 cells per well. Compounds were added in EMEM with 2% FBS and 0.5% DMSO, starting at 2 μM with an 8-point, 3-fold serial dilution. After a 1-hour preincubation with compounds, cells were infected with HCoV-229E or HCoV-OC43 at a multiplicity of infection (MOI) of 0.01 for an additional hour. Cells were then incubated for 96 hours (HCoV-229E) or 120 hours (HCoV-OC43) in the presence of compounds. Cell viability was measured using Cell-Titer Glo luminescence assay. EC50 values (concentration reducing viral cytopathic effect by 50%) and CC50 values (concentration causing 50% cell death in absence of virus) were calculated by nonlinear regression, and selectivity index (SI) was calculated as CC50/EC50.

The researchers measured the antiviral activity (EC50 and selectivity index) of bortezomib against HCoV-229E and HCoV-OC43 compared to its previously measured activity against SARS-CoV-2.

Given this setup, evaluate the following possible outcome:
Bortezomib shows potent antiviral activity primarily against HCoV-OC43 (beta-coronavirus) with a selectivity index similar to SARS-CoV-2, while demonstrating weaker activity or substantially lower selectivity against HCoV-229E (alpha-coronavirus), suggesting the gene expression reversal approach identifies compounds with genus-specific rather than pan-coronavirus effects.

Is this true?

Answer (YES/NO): NO